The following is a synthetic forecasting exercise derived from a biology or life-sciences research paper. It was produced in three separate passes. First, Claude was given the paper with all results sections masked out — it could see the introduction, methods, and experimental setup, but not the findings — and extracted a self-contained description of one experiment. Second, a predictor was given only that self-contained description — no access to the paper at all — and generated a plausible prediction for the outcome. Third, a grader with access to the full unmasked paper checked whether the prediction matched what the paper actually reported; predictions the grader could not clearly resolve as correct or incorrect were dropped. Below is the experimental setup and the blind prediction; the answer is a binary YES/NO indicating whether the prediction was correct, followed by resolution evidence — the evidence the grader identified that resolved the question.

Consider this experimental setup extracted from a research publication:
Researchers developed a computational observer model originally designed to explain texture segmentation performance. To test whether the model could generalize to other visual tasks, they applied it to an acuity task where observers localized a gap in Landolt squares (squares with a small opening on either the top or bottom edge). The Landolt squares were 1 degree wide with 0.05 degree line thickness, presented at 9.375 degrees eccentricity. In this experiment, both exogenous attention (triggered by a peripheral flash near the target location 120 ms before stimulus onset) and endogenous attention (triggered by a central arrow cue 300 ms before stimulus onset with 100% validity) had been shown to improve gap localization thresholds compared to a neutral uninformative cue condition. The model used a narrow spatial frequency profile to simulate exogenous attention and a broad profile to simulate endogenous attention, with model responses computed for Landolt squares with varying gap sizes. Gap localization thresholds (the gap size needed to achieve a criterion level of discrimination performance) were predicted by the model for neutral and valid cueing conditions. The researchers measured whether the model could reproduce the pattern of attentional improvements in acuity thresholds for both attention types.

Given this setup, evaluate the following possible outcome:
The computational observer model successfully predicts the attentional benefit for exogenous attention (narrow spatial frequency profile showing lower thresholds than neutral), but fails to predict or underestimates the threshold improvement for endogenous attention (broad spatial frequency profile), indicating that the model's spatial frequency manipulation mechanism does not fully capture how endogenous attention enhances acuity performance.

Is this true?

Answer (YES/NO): NO